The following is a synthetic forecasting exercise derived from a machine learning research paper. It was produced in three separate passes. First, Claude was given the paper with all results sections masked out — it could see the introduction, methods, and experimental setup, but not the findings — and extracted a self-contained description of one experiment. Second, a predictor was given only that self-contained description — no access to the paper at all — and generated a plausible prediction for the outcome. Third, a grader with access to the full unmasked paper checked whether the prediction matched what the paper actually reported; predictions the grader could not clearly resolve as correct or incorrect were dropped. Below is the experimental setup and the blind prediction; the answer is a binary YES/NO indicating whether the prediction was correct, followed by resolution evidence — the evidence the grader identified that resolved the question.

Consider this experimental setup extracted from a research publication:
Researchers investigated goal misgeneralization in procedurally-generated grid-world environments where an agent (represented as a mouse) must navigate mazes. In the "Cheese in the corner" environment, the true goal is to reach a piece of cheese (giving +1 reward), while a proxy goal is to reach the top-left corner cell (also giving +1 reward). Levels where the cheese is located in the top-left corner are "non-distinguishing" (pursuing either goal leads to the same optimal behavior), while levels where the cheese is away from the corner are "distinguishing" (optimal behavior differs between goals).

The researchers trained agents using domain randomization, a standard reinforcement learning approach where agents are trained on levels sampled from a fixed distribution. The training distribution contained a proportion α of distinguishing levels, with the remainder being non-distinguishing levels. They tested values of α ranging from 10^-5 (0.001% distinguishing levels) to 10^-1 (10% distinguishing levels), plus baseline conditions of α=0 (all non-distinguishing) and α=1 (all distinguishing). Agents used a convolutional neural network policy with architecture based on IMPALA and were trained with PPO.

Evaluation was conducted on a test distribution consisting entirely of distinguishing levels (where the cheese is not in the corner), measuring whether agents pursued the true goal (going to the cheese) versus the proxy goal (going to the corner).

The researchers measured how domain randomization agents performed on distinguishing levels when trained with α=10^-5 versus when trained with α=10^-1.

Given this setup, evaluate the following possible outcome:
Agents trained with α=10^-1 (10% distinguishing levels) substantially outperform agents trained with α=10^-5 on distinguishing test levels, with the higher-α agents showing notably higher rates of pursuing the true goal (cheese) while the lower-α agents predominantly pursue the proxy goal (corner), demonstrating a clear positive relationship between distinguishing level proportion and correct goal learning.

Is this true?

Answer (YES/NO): YES